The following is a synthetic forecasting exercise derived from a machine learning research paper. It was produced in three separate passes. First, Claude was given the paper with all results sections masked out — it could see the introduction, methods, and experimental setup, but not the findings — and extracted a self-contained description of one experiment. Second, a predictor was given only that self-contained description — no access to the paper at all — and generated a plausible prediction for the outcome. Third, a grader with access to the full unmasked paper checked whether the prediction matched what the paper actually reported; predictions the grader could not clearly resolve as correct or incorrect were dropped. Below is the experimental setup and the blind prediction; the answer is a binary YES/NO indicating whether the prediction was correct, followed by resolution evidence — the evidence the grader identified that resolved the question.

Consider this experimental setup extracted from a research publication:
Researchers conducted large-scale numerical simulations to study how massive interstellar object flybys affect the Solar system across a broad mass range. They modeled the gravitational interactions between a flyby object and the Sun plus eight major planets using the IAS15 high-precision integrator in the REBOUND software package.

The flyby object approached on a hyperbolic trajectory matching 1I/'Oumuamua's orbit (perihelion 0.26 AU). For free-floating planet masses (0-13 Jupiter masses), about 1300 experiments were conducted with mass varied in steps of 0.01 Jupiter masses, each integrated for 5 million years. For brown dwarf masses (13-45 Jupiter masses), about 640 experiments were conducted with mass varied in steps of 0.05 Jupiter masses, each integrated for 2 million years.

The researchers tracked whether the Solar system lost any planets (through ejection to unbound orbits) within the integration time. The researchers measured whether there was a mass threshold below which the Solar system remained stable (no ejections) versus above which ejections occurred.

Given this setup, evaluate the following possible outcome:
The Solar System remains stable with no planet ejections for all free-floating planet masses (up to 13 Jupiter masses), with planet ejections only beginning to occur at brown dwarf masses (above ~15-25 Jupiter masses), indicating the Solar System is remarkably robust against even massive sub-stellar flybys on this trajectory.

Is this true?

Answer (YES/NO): NO